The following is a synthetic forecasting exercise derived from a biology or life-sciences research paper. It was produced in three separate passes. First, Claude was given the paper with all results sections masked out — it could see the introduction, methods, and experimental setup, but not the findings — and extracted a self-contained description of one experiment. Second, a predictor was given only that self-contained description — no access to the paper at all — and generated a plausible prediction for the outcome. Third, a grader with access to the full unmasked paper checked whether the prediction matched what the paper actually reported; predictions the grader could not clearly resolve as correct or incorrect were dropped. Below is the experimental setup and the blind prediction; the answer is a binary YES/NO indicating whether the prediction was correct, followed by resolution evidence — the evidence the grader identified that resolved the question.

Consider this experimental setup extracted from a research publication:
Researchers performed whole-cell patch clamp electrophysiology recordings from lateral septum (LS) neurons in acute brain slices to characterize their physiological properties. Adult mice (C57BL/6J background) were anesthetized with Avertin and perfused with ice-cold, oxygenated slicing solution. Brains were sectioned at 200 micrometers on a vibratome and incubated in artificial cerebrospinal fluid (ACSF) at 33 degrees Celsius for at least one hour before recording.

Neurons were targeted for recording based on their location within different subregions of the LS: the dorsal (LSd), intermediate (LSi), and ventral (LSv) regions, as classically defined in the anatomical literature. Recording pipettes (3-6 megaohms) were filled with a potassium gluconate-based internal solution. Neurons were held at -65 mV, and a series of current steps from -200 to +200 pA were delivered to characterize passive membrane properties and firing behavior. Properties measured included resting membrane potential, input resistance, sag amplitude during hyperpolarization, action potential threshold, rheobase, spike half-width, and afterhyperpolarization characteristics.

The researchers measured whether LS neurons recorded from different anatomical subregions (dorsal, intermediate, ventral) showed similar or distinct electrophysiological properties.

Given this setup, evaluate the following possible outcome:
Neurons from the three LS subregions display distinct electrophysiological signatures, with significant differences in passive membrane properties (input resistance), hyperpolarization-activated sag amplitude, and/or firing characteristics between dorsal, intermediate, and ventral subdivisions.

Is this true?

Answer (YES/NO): YES